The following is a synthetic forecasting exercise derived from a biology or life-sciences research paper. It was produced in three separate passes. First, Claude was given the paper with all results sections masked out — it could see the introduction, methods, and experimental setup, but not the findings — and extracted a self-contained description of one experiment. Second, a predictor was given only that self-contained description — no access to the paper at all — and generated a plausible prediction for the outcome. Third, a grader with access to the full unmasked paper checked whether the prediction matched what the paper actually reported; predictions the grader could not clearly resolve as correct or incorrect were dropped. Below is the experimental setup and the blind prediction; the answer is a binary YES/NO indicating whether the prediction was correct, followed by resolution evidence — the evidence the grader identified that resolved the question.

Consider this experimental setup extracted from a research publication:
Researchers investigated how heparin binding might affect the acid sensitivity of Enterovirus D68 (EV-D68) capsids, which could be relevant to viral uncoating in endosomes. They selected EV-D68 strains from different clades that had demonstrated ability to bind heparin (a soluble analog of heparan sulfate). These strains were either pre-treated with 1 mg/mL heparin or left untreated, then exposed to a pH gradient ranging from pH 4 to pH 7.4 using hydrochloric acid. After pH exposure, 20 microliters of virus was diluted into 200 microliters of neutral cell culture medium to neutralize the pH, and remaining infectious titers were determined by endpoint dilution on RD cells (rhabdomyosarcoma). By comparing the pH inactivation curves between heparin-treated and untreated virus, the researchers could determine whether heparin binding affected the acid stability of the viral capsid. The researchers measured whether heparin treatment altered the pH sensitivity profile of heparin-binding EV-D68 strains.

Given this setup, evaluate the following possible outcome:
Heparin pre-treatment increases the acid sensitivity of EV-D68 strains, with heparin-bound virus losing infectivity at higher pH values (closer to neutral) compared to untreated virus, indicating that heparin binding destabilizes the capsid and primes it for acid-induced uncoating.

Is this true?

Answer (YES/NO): NO